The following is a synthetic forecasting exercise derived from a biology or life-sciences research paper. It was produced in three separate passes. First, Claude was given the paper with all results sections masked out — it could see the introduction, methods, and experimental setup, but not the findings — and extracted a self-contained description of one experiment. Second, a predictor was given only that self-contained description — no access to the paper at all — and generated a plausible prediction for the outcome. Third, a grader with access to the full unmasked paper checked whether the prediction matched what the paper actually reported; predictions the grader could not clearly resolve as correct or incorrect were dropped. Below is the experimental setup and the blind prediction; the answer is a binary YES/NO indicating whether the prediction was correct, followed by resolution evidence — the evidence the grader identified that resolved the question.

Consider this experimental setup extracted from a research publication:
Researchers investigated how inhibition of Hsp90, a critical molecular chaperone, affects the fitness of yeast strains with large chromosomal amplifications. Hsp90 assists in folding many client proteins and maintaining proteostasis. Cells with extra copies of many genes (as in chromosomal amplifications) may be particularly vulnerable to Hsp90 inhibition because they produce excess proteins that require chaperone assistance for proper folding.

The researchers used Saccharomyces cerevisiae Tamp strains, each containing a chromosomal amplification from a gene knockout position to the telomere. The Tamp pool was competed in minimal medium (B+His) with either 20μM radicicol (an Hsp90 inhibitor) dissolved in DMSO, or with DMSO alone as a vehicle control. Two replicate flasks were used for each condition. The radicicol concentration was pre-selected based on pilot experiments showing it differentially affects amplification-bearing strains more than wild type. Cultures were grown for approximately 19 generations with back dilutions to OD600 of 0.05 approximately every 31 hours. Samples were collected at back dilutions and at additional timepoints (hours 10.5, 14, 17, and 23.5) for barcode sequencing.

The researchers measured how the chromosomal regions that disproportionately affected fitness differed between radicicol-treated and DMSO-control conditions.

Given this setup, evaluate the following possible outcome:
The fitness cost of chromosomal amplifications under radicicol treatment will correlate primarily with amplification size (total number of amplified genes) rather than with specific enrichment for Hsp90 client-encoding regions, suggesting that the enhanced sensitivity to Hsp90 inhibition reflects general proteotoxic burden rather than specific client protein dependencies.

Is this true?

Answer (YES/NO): NO